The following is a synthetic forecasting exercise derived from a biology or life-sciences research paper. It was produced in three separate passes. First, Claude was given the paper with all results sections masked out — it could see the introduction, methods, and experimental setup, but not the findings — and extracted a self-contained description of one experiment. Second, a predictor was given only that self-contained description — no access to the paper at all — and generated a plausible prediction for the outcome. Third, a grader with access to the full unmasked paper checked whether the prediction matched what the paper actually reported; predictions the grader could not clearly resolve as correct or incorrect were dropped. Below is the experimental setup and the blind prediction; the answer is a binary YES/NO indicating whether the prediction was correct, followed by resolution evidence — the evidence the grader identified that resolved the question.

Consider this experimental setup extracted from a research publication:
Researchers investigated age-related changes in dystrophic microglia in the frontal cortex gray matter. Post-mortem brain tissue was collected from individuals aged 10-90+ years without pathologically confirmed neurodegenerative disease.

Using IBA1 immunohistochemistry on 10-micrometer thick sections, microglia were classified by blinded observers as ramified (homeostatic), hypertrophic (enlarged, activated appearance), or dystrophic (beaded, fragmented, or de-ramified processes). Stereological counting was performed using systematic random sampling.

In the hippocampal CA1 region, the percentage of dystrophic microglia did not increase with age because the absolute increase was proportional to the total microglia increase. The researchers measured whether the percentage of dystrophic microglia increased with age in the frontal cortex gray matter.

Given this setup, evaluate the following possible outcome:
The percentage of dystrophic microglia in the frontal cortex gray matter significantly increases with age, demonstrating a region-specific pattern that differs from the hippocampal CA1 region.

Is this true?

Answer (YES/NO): YES